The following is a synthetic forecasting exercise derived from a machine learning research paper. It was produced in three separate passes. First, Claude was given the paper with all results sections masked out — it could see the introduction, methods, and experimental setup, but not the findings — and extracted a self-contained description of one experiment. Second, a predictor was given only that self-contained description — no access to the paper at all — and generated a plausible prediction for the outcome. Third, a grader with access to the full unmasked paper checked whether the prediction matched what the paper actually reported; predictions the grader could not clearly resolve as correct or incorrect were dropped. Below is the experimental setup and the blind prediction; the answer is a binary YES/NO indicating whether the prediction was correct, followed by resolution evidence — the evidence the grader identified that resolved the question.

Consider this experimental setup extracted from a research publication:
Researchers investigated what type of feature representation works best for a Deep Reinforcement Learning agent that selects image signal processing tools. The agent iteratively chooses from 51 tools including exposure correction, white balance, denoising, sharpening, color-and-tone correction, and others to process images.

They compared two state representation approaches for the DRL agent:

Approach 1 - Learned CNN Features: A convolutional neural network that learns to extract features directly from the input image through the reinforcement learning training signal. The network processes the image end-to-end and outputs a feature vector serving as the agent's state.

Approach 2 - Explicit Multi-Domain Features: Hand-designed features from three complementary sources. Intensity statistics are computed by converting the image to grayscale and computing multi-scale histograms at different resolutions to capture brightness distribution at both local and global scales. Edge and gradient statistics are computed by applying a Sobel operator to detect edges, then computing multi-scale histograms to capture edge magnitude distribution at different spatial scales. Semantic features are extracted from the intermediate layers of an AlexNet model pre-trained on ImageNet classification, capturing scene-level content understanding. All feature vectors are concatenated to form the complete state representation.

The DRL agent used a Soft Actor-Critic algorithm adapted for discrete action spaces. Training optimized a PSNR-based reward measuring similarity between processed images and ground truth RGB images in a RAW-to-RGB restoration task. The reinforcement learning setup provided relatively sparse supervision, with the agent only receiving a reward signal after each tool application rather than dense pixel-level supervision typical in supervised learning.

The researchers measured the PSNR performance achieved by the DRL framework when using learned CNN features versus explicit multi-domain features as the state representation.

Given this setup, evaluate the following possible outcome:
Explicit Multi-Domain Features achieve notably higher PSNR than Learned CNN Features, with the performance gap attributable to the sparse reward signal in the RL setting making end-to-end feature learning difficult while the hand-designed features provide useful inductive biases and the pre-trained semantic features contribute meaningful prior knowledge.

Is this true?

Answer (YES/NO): YES